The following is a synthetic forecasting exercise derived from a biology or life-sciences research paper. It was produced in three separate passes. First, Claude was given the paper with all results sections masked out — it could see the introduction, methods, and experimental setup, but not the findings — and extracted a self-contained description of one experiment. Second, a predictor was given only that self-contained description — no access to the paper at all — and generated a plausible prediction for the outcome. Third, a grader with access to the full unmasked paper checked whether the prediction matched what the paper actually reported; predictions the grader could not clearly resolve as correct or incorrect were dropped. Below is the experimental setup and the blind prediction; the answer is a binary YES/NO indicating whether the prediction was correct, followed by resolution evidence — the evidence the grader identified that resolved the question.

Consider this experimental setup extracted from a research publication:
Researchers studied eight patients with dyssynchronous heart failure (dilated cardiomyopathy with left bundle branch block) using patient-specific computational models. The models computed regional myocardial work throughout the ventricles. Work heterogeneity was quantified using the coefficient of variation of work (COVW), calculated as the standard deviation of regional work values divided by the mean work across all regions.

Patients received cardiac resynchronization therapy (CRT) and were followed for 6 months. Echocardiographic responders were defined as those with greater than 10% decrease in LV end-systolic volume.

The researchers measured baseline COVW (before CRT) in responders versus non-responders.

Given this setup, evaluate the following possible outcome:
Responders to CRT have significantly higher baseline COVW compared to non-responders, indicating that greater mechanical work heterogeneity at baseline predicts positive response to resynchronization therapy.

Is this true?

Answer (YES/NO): YES